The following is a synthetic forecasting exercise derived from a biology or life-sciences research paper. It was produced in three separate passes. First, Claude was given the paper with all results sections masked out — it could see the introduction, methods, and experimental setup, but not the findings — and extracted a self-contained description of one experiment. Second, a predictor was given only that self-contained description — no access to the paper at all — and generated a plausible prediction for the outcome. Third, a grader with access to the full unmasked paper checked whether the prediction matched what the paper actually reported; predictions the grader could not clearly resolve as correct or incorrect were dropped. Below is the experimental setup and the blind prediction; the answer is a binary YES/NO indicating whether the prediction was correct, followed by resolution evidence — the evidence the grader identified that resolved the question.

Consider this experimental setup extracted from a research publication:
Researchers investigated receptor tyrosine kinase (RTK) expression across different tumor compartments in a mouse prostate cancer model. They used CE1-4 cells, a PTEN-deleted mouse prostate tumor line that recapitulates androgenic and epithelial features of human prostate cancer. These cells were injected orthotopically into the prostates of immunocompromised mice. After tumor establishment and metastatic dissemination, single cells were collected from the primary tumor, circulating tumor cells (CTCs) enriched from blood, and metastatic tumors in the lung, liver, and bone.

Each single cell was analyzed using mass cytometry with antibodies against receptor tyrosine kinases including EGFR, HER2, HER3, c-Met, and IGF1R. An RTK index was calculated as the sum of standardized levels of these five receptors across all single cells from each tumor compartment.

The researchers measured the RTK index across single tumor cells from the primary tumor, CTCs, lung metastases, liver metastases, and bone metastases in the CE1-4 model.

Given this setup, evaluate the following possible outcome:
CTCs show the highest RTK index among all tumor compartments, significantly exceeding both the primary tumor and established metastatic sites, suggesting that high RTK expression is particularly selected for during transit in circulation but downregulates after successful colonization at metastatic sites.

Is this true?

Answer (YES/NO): NO